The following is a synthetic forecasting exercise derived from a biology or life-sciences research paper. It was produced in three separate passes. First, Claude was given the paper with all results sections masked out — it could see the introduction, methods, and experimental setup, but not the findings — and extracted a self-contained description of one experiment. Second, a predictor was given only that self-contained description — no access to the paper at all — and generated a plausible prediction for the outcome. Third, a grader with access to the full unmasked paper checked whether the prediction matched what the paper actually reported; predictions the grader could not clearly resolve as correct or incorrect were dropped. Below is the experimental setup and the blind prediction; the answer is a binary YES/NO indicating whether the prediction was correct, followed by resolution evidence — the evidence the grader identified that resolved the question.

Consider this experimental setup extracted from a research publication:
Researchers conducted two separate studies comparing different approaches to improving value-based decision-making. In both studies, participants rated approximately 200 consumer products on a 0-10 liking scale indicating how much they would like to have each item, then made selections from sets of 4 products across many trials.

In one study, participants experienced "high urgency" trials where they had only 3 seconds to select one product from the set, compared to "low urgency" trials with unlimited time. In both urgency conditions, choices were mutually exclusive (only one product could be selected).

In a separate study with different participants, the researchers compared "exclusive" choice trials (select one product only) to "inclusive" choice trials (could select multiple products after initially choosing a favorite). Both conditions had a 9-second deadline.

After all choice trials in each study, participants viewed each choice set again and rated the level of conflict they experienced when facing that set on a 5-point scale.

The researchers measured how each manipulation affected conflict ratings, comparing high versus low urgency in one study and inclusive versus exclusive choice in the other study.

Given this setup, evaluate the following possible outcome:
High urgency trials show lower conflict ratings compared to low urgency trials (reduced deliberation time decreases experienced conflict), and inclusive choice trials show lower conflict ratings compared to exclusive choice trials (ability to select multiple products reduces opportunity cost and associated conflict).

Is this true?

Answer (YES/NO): NO